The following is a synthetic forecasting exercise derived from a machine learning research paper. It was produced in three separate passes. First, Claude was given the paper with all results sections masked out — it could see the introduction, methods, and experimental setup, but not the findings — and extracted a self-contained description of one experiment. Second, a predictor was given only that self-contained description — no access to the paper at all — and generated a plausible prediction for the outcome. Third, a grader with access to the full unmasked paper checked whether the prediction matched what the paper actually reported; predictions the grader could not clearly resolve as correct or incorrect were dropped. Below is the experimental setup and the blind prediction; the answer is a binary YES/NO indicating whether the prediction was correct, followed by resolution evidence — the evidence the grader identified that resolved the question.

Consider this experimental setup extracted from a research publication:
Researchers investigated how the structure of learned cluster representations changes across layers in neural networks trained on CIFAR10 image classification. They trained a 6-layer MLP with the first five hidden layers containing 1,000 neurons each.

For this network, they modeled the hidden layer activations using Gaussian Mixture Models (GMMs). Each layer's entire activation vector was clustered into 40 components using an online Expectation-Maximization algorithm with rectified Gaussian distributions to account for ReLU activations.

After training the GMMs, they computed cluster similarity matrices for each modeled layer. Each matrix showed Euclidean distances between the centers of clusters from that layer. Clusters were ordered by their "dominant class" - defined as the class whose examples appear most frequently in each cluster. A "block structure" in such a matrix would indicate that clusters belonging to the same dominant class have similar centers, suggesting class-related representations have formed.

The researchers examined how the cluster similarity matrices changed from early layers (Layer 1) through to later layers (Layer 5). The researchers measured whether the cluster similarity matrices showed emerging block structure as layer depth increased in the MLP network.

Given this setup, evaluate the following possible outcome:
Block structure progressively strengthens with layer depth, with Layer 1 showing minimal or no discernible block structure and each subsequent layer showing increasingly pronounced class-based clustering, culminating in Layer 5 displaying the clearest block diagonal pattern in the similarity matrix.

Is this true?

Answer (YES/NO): NO